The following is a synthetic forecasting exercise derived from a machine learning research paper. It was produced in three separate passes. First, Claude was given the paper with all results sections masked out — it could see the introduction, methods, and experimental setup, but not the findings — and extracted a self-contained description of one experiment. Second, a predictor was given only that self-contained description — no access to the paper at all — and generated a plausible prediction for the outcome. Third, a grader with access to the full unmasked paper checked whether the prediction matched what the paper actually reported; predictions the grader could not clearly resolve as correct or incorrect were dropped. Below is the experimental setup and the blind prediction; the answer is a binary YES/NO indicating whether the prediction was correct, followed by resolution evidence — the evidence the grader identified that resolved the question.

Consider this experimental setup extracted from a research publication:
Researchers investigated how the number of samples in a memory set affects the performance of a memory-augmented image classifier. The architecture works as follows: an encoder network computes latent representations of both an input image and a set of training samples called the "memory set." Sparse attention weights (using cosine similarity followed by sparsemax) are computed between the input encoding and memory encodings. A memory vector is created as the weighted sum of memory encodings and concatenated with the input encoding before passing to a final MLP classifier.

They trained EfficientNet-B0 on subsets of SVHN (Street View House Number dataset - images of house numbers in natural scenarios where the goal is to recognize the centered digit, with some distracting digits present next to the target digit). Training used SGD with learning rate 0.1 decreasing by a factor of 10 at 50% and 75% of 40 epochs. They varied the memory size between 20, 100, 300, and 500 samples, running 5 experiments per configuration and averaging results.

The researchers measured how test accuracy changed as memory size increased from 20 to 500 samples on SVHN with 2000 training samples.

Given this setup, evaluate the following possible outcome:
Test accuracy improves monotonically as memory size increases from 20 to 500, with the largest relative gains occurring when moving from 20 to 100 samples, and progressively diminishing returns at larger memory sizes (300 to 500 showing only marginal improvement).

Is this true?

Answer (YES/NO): NO